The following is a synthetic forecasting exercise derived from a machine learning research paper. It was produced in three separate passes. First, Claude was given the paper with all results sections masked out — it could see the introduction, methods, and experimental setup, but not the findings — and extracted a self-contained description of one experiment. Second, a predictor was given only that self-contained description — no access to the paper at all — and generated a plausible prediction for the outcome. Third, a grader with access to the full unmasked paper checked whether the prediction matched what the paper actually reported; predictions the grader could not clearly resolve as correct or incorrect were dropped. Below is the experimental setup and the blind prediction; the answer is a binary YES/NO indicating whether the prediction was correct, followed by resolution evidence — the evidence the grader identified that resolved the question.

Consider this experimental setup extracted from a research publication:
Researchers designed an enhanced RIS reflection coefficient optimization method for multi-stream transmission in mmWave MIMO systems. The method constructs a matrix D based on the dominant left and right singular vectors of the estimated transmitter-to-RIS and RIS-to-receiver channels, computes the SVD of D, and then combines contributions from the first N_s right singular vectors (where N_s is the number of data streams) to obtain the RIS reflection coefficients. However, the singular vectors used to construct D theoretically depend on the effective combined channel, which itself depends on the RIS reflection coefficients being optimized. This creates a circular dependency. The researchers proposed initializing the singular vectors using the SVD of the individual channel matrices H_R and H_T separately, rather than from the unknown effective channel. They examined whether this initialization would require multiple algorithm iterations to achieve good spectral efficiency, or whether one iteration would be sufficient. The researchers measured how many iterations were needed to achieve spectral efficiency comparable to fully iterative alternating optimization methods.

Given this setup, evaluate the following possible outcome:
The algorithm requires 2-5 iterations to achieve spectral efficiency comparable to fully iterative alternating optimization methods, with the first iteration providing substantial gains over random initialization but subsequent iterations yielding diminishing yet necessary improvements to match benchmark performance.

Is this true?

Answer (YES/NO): NO